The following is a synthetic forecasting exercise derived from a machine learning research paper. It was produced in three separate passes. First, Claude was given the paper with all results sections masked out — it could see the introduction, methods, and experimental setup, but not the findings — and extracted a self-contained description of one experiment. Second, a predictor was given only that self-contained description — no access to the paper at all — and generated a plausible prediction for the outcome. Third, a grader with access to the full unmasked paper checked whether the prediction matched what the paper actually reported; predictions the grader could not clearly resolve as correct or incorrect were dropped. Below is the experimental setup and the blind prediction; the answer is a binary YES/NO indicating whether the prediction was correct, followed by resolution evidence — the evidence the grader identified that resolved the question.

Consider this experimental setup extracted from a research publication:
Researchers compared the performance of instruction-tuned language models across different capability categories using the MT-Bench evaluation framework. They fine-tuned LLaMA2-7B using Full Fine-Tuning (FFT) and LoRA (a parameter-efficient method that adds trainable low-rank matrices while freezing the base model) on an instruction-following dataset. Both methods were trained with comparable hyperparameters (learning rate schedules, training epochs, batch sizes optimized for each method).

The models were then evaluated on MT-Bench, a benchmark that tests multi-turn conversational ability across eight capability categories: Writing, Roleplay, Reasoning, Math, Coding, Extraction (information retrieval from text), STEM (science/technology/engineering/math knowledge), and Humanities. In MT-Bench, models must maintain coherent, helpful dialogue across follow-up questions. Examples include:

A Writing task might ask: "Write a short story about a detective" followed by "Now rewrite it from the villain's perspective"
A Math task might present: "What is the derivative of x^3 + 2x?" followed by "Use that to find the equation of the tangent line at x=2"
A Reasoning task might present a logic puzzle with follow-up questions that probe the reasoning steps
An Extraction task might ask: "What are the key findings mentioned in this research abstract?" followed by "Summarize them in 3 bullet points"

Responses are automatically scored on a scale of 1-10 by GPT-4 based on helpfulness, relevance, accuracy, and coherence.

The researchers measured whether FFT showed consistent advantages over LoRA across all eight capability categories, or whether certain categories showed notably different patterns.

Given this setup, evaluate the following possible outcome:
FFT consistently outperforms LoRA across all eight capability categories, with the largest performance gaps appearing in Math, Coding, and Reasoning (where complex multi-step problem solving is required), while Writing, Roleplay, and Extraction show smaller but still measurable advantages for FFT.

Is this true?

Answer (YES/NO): NO